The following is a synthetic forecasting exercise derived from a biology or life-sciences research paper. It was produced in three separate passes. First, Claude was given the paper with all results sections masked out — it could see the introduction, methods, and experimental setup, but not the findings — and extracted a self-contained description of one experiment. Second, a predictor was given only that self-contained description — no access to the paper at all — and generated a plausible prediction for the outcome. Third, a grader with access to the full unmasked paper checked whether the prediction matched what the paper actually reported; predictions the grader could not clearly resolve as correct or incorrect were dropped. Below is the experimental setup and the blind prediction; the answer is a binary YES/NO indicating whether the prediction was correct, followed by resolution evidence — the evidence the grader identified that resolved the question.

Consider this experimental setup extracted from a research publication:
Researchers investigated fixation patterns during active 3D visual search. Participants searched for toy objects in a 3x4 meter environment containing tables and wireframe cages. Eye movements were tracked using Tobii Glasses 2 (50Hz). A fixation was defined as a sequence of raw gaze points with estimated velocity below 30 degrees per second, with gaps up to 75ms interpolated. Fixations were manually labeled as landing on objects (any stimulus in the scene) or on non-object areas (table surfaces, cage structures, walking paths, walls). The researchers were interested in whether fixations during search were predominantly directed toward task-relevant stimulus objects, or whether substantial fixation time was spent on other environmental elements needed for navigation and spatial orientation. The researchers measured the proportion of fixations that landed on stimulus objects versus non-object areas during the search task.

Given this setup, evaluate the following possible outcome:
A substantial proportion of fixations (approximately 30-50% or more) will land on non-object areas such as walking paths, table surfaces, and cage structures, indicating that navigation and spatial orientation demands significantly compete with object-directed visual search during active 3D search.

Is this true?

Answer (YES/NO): NO